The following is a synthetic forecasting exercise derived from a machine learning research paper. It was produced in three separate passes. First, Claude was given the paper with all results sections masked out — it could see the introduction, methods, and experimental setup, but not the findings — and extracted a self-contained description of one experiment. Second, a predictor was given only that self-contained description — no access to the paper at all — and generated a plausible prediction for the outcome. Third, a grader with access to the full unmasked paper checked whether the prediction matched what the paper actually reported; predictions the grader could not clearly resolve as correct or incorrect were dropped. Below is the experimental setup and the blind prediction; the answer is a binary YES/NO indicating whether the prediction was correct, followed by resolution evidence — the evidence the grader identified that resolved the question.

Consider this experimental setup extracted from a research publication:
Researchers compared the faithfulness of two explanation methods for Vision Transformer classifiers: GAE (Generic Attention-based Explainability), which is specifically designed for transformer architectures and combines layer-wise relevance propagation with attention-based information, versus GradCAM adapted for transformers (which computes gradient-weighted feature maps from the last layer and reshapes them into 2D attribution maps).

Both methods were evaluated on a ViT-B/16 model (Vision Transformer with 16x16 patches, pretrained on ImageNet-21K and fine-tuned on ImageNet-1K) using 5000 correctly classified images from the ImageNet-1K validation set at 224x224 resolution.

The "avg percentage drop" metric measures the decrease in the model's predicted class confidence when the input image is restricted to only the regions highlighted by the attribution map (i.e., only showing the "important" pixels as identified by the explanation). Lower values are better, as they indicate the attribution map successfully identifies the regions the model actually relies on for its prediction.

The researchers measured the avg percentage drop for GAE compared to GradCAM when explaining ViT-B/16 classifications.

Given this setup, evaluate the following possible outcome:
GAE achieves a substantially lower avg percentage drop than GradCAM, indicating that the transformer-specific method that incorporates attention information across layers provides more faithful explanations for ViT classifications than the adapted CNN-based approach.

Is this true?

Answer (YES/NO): NO